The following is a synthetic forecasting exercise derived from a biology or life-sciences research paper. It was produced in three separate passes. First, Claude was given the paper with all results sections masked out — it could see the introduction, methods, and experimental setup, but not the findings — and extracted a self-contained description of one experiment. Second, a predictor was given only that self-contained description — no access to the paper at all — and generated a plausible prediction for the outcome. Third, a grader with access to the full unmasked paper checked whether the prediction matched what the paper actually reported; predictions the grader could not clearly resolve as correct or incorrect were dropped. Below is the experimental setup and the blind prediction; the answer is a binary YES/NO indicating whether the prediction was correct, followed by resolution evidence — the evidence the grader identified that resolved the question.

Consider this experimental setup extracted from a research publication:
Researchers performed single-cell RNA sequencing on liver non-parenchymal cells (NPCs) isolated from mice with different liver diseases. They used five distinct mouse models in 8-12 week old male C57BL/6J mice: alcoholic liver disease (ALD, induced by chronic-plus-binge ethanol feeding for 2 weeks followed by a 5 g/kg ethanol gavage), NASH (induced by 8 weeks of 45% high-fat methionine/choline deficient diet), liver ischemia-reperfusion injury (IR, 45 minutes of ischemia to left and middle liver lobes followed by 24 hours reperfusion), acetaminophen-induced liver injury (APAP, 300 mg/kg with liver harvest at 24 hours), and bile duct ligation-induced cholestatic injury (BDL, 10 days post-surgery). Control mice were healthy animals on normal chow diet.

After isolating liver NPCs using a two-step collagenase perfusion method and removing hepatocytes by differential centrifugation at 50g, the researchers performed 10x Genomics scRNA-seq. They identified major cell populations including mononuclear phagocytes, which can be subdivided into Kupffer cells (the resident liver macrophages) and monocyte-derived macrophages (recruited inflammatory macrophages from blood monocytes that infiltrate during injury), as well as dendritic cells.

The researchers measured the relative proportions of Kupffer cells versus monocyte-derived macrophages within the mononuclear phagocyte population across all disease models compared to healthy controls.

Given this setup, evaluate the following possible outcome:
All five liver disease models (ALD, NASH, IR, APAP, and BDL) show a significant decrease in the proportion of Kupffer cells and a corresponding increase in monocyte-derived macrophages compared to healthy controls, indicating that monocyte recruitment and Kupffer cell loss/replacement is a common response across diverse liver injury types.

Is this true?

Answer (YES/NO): NO